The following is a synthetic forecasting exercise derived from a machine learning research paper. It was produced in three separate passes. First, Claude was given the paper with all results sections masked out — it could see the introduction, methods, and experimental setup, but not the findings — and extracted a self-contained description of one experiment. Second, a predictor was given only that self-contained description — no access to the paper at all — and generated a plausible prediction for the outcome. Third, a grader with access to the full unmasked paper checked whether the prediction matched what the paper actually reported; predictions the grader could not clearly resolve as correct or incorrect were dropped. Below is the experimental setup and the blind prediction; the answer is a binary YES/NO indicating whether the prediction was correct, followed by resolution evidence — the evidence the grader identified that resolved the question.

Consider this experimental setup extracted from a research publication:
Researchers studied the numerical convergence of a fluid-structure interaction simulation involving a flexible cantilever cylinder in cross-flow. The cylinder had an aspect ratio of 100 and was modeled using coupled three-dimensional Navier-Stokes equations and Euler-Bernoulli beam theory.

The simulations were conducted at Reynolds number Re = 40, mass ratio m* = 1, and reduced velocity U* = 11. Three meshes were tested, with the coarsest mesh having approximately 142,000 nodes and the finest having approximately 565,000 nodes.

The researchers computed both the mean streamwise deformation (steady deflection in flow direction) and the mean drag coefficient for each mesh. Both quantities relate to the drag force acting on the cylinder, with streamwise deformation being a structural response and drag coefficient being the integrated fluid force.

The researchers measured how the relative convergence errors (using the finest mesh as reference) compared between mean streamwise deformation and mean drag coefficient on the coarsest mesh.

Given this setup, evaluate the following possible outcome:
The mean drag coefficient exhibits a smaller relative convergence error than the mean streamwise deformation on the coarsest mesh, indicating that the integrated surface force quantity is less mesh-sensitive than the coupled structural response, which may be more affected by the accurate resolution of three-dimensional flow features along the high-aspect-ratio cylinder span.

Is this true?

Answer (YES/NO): NO